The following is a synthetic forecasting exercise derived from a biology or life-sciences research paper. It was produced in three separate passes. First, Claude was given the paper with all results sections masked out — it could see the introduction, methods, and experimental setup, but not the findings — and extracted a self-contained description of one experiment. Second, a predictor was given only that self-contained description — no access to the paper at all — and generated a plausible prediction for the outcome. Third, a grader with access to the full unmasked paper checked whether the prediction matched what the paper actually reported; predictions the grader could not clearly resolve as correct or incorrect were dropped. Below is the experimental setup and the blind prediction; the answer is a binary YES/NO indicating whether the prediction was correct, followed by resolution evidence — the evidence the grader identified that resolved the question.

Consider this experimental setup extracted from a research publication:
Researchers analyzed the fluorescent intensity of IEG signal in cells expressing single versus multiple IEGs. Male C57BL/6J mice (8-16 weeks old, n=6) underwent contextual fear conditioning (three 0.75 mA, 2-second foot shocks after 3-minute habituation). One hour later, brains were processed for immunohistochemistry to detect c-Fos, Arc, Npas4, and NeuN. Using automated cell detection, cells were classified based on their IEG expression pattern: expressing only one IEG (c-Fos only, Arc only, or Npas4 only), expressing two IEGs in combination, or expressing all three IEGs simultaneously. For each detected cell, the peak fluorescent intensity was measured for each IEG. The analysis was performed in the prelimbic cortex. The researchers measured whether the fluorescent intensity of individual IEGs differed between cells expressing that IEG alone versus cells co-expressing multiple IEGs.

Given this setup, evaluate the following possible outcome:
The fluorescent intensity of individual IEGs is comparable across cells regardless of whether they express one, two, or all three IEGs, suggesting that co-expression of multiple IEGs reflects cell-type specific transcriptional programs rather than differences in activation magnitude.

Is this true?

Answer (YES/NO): NO